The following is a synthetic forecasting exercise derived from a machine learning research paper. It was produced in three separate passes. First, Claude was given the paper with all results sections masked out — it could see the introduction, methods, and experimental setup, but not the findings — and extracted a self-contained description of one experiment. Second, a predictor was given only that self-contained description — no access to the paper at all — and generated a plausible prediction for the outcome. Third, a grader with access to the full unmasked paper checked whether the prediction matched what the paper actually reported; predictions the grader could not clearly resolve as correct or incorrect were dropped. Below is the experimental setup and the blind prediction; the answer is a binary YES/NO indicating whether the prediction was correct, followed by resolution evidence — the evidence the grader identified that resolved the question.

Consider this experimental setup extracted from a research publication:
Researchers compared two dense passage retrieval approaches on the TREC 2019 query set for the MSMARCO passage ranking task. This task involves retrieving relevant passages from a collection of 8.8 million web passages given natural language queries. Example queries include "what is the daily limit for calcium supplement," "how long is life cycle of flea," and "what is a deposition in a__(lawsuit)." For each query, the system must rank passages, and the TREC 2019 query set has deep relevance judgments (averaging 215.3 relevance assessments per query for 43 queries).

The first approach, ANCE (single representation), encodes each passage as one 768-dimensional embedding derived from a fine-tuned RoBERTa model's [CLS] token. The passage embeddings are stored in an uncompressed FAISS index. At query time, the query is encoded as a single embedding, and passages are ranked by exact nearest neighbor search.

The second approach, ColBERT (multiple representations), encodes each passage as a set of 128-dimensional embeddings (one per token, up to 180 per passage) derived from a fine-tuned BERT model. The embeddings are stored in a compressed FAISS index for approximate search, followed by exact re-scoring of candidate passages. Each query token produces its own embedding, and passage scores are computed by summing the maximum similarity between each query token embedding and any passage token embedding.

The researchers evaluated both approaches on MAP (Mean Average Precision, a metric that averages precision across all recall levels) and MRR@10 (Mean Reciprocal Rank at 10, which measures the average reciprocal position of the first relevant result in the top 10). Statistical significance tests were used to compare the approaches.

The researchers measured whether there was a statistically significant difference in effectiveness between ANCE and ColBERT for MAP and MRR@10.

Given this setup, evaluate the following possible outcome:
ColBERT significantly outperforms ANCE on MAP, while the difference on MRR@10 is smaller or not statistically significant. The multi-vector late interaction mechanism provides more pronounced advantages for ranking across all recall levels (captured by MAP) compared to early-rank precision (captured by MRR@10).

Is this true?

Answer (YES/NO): YES